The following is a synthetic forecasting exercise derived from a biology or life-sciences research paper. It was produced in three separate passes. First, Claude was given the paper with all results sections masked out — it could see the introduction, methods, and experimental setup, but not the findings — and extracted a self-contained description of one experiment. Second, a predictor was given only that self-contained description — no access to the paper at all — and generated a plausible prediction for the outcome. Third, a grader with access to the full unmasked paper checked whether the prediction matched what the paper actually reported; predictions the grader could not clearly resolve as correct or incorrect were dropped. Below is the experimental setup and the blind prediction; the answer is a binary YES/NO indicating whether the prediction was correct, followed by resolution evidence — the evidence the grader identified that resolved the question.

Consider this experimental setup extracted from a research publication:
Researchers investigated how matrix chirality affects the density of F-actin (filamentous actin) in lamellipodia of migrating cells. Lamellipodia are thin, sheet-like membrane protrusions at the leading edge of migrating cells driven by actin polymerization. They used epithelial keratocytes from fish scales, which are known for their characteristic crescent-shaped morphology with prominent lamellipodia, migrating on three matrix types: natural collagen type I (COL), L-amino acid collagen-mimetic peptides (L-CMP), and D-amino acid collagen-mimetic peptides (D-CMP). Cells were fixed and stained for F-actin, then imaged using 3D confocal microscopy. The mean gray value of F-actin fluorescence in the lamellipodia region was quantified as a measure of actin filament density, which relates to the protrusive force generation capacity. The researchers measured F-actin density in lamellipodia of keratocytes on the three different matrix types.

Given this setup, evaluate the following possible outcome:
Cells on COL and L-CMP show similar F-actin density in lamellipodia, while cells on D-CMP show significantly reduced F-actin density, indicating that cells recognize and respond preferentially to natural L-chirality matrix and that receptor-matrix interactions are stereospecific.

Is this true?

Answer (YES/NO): YES